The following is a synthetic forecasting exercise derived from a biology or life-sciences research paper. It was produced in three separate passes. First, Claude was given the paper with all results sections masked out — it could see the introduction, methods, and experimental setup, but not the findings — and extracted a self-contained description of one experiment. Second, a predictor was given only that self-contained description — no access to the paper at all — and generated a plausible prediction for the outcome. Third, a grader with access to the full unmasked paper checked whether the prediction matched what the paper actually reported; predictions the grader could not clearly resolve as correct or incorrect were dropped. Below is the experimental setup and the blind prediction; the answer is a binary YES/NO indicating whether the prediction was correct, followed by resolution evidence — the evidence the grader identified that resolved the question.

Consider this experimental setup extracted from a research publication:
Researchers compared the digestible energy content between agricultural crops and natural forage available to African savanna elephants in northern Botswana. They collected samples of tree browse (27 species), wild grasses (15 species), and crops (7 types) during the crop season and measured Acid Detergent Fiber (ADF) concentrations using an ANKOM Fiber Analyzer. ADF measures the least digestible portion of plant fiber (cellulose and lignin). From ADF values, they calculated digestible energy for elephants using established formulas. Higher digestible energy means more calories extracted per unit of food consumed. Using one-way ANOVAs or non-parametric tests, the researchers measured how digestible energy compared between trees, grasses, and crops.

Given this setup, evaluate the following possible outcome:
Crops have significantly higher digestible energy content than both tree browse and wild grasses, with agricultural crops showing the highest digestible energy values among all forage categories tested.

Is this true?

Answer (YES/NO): YES